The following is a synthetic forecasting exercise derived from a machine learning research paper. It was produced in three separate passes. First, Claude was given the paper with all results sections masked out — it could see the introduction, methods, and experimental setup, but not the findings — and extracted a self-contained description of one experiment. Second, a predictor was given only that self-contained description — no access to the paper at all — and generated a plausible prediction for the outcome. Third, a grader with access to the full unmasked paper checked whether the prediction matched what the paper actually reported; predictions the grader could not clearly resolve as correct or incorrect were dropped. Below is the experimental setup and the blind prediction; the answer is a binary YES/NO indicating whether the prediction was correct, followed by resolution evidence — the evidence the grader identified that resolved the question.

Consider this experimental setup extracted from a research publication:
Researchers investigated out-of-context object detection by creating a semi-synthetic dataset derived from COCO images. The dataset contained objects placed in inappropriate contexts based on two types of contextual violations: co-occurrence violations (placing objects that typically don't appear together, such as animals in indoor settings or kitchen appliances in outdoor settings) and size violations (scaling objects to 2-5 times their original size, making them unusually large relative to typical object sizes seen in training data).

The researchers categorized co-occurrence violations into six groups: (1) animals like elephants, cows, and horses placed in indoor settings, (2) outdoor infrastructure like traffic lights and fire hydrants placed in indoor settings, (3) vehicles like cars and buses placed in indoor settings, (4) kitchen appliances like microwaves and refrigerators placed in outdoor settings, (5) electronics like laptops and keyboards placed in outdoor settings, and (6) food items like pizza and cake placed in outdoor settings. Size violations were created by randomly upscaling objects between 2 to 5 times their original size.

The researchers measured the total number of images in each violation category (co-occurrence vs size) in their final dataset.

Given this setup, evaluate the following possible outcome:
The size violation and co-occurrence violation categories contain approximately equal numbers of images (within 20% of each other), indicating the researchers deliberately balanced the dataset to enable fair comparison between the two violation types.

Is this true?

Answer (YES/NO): NO